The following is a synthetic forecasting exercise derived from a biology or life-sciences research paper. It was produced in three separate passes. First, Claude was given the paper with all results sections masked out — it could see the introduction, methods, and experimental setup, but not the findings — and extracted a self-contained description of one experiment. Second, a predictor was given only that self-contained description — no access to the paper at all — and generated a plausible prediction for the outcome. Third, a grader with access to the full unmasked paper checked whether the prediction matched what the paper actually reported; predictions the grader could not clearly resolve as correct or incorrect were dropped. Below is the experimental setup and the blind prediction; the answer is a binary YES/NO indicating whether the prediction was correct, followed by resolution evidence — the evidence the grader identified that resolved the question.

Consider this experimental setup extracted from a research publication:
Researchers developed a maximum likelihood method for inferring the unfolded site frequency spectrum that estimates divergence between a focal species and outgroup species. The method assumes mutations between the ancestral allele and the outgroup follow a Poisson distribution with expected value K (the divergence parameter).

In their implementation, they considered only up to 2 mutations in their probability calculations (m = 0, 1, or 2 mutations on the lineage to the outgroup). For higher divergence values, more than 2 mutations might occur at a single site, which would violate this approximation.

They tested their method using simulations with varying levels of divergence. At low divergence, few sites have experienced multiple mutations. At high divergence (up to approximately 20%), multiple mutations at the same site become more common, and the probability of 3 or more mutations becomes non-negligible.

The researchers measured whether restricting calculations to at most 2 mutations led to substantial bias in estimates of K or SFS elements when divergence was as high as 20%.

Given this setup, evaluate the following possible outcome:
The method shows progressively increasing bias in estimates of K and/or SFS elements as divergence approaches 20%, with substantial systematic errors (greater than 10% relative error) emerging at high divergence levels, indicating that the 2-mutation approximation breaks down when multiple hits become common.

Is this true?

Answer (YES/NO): NO